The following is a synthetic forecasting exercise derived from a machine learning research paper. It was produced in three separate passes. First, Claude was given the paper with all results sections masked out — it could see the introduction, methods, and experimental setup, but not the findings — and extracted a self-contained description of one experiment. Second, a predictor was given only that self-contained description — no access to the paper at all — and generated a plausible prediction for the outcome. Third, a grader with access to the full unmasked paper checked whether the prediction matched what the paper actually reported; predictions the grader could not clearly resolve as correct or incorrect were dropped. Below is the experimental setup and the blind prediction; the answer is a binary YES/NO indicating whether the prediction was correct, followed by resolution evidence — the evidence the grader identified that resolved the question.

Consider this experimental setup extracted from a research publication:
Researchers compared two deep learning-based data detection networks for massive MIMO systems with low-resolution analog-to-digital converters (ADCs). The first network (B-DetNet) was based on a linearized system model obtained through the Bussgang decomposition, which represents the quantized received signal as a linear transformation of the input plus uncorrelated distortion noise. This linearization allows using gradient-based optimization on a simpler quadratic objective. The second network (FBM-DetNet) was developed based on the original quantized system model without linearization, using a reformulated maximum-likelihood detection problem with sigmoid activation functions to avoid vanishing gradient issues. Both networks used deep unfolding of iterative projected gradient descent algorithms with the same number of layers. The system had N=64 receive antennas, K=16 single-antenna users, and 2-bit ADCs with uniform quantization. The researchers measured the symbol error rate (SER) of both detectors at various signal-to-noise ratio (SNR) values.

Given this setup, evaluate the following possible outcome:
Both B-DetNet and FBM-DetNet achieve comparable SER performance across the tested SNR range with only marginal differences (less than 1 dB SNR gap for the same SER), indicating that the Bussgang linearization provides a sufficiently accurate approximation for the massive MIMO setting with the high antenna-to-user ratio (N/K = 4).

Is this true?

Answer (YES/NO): NO